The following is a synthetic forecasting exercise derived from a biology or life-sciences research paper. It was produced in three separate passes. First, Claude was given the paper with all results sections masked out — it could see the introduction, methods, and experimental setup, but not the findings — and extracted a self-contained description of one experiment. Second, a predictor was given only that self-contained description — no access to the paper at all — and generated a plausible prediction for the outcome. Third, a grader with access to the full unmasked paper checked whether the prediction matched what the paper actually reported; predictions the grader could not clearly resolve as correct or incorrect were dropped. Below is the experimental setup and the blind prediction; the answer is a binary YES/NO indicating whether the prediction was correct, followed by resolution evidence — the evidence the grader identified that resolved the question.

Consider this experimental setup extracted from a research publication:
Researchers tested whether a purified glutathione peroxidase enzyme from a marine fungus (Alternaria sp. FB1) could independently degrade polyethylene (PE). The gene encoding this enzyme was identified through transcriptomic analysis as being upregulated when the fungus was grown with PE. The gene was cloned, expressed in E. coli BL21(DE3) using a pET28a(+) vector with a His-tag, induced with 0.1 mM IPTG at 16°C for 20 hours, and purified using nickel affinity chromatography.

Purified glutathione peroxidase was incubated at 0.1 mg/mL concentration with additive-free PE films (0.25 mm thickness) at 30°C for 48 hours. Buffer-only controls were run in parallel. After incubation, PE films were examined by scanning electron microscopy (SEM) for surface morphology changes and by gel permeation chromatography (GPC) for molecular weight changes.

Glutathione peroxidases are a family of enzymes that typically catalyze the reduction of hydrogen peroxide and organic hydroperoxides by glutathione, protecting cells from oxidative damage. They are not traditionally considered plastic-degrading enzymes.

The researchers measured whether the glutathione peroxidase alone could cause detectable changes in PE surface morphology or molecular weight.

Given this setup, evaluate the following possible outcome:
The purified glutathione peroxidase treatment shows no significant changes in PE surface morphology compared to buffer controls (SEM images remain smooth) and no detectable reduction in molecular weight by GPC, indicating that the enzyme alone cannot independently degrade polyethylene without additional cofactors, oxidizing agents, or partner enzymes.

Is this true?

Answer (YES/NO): NO